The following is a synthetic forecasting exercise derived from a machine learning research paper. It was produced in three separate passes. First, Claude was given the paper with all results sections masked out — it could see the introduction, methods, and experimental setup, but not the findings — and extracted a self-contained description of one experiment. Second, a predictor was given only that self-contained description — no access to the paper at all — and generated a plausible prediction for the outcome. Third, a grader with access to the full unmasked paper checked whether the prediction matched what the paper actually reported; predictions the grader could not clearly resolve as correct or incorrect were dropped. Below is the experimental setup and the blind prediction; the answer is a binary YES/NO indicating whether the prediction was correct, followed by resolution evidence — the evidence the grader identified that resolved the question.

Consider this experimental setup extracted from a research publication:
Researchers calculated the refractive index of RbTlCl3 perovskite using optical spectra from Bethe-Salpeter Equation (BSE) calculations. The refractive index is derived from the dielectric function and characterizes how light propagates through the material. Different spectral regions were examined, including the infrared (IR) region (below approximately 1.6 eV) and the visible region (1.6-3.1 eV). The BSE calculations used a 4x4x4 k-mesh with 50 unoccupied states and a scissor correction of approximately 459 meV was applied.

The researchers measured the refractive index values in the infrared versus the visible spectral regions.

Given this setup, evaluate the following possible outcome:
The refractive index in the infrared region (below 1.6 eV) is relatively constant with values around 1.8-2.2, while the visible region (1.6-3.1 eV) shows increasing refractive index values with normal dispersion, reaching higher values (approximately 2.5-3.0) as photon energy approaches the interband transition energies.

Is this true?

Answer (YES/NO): NO